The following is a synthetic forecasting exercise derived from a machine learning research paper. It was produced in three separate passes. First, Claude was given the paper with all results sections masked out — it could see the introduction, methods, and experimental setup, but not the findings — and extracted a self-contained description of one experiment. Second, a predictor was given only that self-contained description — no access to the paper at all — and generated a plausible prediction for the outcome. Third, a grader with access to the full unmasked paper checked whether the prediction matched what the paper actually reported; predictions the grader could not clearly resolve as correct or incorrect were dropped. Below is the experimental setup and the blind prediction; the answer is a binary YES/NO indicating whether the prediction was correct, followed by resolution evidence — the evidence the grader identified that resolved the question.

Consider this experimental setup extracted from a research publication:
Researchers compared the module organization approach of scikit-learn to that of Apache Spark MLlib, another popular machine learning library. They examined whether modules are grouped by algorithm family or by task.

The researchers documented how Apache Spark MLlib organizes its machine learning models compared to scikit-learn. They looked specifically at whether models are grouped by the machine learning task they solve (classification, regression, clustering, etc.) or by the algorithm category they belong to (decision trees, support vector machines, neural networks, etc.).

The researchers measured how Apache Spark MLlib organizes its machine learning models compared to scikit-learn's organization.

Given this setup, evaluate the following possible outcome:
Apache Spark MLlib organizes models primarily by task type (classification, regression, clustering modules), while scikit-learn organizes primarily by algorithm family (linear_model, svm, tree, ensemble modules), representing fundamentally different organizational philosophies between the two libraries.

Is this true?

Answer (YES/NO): YES